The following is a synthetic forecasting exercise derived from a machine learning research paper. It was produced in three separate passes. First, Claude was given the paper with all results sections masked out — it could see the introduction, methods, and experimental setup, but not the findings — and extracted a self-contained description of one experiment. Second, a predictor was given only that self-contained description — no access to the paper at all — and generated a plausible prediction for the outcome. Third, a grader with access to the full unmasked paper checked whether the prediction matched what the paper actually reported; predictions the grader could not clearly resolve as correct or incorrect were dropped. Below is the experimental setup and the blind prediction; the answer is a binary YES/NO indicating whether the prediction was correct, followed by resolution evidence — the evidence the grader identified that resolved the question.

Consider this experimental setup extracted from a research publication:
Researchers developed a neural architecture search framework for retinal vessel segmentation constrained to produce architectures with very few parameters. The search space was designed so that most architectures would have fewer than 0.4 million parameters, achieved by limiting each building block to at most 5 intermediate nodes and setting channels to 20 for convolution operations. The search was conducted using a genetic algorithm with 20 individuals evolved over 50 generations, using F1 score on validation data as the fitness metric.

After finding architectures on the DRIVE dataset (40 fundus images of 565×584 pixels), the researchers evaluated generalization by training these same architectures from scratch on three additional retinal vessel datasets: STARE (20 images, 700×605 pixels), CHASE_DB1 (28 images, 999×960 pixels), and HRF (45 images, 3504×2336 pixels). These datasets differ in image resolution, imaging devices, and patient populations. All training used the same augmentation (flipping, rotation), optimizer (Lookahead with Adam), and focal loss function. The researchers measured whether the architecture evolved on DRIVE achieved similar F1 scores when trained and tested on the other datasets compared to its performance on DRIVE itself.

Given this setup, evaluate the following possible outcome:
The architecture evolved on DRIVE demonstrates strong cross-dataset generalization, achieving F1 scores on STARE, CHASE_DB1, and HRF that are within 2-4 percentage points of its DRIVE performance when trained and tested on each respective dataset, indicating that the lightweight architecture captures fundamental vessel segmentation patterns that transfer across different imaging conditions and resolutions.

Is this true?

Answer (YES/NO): NO